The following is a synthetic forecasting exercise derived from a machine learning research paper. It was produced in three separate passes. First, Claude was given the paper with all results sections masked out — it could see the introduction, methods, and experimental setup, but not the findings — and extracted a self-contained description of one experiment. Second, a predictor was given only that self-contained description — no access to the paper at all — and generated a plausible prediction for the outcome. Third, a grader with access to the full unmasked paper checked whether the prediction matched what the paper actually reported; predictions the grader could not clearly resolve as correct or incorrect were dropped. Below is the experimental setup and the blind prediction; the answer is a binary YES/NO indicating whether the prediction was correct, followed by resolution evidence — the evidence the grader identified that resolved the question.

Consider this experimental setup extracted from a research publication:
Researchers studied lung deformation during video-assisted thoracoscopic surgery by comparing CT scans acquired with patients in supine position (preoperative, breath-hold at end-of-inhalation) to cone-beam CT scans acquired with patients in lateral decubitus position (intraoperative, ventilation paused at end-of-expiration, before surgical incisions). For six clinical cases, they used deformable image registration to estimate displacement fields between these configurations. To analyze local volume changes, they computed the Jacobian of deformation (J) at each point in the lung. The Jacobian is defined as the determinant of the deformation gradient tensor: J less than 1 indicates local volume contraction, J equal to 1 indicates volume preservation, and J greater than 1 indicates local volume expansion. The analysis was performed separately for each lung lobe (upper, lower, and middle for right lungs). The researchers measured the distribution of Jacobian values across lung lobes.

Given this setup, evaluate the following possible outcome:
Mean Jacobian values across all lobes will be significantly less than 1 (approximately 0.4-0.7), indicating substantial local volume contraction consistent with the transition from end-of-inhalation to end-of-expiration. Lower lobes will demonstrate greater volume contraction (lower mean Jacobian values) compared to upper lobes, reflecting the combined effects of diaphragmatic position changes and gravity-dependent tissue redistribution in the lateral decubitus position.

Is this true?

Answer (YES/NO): NO